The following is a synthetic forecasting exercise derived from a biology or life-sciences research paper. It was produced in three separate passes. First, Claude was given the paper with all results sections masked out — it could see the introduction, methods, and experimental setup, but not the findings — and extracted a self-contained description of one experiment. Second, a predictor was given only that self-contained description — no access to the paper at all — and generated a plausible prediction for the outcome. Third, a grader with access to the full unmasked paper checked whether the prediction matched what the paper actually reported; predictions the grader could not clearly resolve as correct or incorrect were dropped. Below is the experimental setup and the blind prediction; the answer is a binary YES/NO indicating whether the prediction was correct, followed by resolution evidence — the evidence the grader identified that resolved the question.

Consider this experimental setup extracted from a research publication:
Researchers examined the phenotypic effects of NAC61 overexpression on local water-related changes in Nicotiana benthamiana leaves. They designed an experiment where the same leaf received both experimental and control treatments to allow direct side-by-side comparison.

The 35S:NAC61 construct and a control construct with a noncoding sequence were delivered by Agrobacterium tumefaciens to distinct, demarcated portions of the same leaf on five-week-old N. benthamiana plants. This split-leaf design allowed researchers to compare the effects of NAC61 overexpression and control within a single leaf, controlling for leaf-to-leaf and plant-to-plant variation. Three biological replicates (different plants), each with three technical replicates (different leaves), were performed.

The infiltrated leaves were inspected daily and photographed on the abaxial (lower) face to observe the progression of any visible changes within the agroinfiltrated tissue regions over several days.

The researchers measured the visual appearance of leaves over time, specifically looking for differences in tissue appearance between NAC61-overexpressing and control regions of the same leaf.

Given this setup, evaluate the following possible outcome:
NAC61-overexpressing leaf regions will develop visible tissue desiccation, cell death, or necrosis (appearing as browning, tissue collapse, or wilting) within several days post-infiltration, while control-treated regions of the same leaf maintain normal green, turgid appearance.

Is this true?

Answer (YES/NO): YES